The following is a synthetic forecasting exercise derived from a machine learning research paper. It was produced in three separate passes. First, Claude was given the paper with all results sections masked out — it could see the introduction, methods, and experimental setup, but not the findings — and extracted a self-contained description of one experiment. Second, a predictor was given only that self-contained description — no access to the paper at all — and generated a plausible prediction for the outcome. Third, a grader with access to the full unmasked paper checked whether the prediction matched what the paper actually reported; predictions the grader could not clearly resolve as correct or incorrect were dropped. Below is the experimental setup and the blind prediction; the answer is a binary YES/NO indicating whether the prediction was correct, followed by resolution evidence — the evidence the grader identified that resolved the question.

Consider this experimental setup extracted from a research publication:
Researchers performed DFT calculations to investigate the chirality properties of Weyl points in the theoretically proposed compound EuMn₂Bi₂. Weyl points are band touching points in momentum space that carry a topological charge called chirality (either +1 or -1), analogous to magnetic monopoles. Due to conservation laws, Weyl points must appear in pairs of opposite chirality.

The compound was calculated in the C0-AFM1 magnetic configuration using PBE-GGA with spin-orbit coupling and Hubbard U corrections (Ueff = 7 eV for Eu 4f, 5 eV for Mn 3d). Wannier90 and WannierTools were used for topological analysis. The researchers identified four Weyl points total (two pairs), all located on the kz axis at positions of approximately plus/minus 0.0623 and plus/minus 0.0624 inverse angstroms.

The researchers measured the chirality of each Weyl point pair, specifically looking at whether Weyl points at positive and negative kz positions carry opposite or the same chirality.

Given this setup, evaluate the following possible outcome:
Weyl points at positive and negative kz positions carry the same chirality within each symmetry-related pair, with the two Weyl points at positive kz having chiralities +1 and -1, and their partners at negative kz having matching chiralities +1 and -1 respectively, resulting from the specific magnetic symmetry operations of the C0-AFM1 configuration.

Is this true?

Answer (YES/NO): NO